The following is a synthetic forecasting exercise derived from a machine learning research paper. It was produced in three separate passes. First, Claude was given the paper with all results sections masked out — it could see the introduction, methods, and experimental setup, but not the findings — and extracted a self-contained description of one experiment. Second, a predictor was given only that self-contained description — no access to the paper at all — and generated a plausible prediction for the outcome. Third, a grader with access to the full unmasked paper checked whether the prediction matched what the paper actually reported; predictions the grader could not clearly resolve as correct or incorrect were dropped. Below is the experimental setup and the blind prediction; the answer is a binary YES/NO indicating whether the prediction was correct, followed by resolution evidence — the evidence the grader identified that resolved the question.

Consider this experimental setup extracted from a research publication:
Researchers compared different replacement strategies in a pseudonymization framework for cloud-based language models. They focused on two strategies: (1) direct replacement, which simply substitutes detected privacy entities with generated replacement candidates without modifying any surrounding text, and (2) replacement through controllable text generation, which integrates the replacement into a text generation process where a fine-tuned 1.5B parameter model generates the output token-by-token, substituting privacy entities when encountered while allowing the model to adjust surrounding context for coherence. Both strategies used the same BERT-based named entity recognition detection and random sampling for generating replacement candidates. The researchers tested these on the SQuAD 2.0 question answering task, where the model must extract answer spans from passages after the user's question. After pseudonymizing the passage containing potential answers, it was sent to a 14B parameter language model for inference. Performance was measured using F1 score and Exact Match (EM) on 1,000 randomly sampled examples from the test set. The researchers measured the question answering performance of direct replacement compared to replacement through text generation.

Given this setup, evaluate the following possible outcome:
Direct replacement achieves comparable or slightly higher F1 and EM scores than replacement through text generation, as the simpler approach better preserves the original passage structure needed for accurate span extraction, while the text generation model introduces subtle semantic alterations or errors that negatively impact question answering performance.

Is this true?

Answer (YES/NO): NO